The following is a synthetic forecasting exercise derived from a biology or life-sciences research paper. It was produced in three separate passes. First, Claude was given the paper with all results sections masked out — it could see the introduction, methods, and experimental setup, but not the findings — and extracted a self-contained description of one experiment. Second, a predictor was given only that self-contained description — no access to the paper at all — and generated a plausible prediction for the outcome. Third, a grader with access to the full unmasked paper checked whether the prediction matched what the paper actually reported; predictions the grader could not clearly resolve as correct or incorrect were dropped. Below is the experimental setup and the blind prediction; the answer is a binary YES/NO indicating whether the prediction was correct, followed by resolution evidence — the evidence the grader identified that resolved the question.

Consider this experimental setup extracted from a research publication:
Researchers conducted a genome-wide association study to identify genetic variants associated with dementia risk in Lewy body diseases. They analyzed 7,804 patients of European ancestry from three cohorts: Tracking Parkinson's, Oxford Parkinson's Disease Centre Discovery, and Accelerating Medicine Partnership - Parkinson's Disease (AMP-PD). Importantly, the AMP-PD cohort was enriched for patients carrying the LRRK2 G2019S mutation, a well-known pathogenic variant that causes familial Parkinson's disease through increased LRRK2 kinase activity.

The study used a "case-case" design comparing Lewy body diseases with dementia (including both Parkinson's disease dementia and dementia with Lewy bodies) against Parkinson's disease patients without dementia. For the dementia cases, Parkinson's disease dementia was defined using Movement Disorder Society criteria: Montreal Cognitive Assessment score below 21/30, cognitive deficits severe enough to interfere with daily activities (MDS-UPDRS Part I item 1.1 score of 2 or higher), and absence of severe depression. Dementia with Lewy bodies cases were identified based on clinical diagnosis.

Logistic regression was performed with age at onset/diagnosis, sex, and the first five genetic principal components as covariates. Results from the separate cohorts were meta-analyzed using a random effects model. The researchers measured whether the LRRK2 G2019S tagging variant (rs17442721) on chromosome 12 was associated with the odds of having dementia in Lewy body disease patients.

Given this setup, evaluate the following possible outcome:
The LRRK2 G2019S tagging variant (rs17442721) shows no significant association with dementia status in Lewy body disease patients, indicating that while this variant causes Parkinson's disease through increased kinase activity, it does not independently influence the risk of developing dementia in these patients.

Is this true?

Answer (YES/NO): NO